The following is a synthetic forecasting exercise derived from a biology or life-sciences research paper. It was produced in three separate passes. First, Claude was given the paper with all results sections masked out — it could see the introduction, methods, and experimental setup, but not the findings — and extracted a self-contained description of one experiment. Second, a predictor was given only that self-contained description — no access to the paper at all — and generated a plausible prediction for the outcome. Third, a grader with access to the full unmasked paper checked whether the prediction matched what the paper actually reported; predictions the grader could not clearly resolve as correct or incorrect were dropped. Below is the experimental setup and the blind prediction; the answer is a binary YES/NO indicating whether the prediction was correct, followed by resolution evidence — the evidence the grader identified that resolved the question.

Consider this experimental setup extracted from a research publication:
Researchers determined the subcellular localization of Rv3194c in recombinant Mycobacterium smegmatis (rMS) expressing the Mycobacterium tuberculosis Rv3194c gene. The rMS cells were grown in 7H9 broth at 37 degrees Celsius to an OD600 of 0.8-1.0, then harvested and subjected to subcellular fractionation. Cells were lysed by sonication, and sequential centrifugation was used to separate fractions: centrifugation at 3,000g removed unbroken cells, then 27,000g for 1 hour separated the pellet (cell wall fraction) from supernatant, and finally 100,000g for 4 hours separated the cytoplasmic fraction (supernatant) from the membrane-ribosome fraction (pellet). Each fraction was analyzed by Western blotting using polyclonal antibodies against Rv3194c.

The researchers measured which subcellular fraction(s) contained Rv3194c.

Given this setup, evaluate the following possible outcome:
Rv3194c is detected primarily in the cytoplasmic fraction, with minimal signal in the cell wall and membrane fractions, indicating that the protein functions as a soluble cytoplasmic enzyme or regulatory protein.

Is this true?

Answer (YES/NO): NO